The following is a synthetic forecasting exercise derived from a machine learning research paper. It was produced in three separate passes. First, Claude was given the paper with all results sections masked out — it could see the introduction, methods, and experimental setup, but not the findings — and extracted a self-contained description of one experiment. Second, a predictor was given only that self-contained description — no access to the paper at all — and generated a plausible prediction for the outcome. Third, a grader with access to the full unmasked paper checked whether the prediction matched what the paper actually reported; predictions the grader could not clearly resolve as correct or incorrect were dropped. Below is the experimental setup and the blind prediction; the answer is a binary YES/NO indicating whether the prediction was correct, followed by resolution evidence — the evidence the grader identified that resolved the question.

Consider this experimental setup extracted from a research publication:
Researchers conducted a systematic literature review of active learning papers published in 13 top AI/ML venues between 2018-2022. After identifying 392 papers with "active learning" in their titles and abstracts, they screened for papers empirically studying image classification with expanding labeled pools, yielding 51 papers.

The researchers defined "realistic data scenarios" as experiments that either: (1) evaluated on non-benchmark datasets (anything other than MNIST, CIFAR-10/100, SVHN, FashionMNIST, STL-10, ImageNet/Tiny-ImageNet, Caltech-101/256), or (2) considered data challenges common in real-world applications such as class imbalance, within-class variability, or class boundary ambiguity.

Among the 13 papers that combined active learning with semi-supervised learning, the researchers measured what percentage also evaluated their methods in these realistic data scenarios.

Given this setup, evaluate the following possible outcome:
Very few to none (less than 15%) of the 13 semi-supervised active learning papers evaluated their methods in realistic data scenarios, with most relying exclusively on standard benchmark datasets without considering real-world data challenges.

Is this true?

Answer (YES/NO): NO